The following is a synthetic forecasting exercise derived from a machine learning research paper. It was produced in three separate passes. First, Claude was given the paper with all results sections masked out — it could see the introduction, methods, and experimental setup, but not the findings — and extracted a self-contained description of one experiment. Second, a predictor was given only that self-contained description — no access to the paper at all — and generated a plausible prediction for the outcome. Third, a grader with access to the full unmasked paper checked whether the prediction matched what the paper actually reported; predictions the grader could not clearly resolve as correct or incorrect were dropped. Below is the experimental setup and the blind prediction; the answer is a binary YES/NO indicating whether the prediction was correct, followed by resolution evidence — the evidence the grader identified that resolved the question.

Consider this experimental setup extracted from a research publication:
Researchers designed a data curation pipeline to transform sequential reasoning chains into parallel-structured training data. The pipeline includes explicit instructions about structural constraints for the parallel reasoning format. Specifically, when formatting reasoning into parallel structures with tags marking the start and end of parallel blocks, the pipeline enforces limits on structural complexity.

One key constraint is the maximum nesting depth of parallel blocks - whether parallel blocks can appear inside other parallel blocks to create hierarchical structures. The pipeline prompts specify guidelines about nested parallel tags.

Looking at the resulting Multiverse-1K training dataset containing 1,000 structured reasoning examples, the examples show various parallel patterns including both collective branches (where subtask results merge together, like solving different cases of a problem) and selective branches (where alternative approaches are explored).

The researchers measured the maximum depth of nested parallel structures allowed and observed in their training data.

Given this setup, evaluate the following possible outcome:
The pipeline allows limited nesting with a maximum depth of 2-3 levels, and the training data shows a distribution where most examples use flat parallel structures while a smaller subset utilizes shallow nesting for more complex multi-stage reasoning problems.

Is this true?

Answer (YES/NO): NO